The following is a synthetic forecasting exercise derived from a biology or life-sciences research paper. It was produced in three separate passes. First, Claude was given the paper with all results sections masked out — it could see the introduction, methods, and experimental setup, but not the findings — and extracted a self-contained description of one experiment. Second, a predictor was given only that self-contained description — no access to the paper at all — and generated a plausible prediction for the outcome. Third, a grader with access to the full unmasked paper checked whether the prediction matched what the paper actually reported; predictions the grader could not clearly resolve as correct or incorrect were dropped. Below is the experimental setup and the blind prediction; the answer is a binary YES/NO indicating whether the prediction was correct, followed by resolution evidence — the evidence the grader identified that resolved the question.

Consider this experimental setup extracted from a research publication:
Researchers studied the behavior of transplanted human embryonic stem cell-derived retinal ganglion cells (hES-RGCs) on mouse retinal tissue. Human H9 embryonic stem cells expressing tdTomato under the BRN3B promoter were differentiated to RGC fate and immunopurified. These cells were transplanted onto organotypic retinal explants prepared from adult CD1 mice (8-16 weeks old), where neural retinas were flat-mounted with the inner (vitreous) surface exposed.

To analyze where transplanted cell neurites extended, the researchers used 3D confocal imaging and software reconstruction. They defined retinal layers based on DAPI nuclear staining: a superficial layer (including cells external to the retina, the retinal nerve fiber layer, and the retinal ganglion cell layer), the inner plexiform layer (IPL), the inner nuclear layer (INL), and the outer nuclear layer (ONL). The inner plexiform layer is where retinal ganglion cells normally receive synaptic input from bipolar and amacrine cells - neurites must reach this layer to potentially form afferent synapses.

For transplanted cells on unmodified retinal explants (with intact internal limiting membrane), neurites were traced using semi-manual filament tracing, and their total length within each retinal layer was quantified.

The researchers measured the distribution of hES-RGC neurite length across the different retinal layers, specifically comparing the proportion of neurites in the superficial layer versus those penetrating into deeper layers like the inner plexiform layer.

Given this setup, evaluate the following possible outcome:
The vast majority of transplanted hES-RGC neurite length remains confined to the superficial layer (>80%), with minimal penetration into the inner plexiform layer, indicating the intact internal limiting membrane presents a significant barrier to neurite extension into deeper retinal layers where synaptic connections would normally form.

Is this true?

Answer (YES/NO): YES